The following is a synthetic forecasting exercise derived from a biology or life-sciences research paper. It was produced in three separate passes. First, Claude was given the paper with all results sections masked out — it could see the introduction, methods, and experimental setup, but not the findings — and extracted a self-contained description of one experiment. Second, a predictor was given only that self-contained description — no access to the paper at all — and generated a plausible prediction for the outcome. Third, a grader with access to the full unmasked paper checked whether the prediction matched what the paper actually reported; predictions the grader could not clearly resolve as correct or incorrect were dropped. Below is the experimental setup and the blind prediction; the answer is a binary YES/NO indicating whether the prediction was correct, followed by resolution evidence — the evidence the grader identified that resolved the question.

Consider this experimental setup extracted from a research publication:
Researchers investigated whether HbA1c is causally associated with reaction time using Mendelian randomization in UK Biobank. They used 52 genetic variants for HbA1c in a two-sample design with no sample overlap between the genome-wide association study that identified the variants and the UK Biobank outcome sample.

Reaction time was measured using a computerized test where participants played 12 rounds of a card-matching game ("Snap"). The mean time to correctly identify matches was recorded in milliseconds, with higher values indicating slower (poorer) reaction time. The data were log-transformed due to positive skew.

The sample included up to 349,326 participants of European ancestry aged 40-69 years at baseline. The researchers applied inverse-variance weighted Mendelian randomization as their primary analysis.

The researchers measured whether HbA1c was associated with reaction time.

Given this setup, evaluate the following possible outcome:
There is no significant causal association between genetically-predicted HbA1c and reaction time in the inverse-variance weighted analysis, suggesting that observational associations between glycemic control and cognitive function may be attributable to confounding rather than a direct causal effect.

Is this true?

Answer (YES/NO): YES